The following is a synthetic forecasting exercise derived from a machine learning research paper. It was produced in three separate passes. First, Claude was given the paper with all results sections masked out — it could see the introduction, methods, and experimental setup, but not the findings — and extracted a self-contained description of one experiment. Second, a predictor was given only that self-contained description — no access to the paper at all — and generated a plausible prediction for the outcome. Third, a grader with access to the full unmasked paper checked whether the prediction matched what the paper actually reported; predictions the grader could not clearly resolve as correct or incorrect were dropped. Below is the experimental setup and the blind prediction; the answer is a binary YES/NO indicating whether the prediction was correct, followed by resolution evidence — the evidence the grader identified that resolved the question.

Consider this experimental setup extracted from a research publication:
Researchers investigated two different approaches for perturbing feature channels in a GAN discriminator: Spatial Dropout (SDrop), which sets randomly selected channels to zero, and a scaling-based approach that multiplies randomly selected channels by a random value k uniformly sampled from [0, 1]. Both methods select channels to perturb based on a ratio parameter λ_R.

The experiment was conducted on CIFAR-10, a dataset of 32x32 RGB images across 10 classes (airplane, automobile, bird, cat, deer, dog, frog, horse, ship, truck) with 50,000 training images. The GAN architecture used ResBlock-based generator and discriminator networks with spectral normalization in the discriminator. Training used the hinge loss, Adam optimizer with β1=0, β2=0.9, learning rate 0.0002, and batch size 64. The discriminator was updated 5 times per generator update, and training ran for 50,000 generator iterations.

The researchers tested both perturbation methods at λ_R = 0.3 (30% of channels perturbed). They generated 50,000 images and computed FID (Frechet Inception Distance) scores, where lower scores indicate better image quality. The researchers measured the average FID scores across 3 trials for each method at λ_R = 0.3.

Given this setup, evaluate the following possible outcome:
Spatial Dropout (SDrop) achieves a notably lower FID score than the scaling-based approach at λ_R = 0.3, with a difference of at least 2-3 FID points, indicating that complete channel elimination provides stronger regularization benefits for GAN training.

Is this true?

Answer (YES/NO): NO